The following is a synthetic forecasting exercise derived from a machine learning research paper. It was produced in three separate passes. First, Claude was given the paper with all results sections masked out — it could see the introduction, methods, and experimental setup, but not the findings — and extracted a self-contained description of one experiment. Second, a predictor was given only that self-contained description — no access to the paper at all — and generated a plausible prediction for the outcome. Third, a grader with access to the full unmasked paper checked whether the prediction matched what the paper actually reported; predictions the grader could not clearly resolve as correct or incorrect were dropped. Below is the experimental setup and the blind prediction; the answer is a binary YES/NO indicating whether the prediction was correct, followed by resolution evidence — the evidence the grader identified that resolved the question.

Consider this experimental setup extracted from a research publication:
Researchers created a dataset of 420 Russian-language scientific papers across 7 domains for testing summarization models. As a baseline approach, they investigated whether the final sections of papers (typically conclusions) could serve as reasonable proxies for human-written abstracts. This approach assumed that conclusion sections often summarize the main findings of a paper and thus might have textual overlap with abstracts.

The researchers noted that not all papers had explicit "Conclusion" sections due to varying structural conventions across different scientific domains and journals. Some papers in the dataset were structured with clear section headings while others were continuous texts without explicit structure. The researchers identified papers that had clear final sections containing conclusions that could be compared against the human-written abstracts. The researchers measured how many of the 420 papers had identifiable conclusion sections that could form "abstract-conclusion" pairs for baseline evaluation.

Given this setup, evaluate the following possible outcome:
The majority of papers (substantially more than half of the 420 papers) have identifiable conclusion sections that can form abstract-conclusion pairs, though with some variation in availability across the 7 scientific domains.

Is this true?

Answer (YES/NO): NO